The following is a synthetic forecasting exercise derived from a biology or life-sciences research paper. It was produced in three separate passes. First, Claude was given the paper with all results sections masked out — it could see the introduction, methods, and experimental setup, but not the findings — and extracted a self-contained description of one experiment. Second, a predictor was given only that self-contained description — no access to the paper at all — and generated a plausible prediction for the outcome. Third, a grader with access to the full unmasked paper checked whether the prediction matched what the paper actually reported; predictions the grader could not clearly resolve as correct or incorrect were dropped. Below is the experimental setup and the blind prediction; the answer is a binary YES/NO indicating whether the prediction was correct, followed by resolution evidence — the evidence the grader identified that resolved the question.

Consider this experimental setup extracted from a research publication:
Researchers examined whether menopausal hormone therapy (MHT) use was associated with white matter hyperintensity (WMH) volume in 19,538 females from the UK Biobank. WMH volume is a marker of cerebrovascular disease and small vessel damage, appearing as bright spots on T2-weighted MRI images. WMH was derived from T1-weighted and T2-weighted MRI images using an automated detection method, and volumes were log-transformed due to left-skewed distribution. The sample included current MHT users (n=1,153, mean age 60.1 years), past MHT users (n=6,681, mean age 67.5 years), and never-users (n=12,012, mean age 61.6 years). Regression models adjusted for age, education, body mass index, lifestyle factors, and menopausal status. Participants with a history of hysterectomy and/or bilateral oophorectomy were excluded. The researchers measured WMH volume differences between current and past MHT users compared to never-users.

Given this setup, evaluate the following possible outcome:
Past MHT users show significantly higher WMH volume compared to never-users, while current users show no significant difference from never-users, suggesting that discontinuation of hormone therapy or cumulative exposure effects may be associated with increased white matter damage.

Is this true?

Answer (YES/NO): NO